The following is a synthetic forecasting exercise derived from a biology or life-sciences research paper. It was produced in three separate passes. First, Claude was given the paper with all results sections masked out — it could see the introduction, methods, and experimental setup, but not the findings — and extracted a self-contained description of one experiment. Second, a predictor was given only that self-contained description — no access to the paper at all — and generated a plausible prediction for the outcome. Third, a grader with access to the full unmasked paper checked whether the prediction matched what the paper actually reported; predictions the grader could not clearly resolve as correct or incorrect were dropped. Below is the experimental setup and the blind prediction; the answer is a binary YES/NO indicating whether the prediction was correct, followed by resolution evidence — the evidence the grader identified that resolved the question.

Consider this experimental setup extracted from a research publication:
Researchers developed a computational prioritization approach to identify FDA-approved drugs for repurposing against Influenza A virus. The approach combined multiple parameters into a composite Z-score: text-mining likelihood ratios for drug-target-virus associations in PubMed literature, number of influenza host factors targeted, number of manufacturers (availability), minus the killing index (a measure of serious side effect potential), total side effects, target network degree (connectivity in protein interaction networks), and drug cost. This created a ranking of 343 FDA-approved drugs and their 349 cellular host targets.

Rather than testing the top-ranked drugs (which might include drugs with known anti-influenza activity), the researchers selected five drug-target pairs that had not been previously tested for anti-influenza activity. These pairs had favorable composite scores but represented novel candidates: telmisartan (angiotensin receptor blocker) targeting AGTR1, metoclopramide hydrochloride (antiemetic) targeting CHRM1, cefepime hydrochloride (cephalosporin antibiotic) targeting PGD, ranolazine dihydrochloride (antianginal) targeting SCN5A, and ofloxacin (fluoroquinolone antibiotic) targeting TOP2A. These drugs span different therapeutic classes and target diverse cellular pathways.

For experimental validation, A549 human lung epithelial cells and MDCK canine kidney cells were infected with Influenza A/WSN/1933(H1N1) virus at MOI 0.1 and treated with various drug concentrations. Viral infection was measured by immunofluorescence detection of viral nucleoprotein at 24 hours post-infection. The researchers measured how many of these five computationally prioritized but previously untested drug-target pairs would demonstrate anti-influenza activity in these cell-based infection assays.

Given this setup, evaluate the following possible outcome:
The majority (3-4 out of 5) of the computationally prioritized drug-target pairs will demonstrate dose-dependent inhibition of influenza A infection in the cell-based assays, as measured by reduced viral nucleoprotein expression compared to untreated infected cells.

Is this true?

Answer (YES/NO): YES